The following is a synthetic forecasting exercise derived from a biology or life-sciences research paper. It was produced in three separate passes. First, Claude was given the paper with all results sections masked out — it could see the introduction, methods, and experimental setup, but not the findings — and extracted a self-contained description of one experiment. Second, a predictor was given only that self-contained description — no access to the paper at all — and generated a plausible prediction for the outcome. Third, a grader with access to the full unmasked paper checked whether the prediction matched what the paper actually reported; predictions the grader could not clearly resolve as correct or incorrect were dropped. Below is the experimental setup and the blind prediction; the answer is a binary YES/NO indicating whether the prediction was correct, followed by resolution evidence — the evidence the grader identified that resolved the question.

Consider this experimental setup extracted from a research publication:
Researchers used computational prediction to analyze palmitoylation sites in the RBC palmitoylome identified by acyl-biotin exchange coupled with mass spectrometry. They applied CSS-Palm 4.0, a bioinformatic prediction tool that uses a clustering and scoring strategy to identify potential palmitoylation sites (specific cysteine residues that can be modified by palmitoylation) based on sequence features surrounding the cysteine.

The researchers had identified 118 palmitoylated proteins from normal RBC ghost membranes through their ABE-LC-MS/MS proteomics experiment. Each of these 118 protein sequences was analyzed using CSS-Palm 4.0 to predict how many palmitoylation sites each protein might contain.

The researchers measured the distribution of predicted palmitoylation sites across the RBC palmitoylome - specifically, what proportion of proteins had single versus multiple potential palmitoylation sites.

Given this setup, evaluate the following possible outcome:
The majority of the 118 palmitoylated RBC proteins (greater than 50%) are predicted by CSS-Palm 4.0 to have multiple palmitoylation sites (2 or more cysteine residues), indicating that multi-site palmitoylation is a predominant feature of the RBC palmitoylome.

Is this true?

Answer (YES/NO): NO